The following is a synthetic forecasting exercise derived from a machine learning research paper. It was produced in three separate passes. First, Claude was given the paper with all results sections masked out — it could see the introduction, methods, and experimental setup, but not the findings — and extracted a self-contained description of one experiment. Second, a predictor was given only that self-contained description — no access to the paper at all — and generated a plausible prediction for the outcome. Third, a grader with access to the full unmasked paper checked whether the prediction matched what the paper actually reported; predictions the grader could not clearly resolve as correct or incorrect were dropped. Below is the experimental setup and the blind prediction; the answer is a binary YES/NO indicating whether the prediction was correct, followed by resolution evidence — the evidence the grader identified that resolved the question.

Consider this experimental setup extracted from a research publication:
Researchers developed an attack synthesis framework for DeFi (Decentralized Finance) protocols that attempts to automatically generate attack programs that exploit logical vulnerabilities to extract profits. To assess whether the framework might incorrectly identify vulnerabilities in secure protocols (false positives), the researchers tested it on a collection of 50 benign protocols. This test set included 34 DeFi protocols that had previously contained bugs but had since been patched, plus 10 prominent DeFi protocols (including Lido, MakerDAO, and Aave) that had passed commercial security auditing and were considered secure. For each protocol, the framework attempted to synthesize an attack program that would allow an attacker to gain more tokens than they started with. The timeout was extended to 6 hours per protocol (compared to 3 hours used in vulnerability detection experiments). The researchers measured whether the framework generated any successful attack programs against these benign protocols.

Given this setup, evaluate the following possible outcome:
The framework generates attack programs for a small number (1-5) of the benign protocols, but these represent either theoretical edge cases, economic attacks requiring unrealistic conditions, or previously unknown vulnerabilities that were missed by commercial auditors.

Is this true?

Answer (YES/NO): NO